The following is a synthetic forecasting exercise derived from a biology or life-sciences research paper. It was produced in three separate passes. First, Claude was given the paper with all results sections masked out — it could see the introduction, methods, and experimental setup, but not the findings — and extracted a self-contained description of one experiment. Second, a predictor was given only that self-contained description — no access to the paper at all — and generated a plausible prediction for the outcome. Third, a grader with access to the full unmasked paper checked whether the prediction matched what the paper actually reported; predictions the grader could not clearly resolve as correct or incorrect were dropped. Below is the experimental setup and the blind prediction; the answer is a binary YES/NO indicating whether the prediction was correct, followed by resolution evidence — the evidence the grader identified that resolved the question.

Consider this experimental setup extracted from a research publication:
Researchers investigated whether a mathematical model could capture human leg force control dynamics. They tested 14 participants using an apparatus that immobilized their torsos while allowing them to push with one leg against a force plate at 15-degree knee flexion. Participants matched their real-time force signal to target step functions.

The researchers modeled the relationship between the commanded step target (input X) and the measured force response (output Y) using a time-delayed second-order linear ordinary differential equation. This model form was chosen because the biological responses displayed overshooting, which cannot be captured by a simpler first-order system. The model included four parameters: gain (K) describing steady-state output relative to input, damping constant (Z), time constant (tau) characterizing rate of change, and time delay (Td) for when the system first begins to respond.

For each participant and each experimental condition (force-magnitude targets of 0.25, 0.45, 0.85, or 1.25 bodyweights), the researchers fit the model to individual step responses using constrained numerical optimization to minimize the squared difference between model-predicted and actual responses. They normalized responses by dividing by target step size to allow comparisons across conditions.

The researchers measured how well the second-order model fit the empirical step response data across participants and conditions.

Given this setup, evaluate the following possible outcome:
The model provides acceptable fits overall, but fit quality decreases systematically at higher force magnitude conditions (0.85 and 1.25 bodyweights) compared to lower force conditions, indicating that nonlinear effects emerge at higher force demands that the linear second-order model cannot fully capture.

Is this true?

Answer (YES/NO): NO